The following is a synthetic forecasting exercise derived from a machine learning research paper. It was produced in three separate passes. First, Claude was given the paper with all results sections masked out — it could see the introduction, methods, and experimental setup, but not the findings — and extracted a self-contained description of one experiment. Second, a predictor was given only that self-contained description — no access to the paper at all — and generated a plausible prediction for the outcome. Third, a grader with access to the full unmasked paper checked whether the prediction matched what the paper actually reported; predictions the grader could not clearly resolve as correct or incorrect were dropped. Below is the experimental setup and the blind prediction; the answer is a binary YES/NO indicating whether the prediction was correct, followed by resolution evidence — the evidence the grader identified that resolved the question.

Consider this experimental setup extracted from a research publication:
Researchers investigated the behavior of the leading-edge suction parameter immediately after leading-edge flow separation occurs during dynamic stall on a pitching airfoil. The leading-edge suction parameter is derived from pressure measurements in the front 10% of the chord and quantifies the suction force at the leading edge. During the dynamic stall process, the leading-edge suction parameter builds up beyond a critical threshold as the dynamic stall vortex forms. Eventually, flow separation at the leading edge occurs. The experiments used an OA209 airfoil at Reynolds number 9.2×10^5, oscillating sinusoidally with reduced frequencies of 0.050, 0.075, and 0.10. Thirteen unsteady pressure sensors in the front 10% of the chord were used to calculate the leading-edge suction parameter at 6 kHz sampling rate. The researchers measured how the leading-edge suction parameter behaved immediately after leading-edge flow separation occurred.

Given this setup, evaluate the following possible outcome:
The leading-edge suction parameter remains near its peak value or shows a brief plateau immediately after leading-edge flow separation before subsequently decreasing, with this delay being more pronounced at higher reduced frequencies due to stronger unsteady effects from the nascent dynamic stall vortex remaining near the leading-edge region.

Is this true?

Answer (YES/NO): NO